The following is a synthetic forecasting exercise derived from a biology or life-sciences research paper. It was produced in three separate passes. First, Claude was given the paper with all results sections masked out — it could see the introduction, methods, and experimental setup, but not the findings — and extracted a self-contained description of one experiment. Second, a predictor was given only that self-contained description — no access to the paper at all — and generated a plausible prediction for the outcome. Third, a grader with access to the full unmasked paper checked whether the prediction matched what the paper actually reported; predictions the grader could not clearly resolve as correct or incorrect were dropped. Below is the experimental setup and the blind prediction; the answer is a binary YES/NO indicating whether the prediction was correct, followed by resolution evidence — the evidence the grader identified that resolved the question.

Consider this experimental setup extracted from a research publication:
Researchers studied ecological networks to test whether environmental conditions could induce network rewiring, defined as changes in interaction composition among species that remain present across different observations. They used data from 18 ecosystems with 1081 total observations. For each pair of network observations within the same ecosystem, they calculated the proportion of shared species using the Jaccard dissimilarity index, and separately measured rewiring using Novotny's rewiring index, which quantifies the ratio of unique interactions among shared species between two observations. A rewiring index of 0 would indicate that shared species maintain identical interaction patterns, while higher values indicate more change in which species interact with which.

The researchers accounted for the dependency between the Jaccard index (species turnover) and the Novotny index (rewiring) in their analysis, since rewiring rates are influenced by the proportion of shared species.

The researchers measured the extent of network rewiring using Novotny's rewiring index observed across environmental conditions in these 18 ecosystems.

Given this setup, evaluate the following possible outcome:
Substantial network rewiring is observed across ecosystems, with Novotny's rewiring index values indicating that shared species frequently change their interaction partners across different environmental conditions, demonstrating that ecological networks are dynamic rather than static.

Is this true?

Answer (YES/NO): YES